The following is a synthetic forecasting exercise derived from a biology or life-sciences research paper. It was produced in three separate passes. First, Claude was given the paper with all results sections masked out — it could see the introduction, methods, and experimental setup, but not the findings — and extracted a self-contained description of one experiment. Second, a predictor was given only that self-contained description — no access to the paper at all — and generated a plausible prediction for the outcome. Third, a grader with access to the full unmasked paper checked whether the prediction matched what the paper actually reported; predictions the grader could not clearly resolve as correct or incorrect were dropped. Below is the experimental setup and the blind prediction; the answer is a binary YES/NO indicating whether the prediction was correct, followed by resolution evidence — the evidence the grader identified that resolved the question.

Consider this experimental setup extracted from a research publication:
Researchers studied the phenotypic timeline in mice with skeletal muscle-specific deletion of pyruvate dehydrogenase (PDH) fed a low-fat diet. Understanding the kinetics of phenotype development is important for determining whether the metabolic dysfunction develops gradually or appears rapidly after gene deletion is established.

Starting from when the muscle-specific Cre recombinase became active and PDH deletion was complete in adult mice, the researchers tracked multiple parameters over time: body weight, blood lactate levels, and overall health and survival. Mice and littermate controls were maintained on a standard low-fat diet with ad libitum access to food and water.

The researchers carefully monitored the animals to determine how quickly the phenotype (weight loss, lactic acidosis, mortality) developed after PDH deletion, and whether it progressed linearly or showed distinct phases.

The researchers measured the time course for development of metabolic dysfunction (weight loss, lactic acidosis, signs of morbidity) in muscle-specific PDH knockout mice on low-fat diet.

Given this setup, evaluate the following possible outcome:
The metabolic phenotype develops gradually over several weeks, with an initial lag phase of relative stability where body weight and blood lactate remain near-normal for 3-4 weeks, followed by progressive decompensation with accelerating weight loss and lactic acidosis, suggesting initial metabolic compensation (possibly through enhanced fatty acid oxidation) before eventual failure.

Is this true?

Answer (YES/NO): NO